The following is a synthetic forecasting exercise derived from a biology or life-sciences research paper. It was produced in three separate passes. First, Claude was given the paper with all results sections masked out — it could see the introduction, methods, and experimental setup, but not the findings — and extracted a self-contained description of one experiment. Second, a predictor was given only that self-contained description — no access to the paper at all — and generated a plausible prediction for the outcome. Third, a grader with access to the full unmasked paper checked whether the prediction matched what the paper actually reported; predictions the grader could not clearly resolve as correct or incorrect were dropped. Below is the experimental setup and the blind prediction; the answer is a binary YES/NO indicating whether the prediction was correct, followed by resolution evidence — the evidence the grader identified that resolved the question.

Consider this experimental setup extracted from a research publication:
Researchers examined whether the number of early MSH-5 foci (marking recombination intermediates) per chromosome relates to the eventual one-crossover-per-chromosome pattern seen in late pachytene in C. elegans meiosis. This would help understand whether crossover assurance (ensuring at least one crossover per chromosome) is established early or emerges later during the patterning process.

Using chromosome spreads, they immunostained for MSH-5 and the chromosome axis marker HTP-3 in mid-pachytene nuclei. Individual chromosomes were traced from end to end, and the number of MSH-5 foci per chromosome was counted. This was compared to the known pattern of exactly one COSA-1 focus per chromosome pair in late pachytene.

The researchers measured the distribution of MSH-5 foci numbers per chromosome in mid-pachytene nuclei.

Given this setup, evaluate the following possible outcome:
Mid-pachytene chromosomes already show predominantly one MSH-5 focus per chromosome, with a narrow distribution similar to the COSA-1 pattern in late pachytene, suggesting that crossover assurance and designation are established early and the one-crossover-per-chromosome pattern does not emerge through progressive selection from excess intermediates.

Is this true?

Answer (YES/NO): NO